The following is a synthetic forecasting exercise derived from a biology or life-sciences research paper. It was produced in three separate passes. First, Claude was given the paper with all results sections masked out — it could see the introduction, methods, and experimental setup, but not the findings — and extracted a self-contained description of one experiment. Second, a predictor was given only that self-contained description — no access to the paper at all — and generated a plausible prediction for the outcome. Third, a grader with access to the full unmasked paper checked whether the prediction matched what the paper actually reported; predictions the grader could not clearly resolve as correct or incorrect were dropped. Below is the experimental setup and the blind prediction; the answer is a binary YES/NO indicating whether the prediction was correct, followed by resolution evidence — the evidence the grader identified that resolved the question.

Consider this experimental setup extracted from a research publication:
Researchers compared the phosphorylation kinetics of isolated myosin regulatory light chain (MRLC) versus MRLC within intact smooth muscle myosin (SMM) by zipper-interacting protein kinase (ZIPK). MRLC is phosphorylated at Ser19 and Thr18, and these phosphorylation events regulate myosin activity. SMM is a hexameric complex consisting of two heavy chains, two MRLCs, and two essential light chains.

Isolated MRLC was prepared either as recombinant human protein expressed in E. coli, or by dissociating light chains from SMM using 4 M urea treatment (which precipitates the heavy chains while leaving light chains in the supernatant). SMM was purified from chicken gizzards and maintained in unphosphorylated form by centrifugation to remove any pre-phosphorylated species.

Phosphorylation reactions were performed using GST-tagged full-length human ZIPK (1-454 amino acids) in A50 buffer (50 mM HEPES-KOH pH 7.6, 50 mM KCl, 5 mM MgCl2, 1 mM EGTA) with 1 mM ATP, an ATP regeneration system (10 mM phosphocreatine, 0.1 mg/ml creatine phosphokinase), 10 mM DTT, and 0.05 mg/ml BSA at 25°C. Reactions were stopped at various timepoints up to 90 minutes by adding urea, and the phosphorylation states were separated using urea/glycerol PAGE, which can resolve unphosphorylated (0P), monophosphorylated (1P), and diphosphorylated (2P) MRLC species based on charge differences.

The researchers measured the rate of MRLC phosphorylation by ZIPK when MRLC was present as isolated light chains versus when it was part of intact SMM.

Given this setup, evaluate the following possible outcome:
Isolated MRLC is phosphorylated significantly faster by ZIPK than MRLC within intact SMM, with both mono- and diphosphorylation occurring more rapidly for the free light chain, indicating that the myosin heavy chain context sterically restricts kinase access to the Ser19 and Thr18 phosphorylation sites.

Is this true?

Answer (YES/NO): NO